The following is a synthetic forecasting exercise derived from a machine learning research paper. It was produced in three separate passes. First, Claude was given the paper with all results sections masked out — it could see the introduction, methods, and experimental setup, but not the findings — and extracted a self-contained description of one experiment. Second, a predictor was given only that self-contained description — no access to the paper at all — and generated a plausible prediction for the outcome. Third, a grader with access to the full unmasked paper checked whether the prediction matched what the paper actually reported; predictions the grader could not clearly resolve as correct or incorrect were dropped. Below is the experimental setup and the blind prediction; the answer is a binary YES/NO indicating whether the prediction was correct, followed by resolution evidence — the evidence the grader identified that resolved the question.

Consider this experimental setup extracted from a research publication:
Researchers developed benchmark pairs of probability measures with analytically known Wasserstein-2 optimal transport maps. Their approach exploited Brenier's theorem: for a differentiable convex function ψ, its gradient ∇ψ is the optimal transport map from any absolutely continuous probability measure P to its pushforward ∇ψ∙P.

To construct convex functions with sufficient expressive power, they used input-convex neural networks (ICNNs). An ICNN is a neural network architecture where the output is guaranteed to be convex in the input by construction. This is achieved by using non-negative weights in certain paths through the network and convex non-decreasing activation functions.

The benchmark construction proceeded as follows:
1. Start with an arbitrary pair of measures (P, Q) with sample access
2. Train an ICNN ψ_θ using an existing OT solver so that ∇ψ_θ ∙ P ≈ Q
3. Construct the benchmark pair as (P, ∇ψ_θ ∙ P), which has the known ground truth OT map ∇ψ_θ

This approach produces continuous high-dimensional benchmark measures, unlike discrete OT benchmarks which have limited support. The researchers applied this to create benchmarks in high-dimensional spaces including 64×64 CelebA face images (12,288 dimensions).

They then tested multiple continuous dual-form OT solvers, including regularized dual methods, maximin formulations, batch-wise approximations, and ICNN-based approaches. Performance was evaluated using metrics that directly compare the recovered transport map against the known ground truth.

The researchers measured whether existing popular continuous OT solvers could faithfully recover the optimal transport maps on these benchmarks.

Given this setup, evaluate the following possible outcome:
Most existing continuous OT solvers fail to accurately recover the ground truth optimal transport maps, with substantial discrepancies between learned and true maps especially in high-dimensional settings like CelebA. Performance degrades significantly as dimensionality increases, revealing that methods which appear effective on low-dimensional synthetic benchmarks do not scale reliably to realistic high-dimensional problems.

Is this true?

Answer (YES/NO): NO